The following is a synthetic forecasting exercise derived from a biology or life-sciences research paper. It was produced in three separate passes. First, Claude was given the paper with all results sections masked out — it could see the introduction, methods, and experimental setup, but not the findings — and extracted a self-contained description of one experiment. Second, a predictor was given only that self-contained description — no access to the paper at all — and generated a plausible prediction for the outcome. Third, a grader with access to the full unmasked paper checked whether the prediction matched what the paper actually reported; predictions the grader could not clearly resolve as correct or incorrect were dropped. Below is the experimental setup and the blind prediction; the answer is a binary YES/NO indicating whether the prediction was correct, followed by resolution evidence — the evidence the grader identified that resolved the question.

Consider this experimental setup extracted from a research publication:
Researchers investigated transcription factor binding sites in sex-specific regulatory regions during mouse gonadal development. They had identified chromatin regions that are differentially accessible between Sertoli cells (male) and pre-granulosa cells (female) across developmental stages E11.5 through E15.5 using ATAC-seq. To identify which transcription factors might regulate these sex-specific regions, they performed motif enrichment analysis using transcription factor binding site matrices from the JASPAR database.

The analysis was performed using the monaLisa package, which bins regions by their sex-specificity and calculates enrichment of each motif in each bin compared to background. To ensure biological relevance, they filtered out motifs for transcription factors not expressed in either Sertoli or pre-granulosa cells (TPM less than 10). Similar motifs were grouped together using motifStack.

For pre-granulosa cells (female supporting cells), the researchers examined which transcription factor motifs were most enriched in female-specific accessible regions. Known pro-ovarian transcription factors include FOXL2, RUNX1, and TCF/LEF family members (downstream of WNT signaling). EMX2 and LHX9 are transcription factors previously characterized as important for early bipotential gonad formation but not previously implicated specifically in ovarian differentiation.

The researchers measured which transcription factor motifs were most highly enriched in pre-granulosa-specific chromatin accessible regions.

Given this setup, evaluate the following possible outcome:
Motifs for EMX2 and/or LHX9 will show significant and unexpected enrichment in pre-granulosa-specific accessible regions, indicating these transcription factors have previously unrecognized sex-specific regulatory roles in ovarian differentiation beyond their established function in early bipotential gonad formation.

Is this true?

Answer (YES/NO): YES